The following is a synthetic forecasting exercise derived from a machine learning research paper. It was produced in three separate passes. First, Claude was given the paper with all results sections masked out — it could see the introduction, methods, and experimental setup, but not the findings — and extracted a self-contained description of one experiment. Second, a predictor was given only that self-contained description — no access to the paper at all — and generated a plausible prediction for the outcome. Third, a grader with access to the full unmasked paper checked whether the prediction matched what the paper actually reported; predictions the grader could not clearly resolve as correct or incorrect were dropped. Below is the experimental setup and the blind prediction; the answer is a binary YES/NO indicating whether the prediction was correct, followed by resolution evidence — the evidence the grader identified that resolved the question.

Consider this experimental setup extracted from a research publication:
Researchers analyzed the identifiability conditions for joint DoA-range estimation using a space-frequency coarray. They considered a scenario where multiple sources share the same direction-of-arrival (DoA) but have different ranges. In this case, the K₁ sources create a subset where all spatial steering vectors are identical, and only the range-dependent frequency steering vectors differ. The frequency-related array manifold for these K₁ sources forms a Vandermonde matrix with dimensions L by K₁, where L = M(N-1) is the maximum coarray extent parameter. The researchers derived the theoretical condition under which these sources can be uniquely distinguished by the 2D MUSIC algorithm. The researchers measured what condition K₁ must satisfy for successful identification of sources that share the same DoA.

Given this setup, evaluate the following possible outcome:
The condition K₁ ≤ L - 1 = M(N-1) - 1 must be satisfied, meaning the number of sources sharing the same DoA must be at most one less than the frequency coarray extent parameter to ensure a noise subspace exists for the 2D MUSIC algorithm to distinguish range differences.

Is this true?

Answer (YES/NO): NO